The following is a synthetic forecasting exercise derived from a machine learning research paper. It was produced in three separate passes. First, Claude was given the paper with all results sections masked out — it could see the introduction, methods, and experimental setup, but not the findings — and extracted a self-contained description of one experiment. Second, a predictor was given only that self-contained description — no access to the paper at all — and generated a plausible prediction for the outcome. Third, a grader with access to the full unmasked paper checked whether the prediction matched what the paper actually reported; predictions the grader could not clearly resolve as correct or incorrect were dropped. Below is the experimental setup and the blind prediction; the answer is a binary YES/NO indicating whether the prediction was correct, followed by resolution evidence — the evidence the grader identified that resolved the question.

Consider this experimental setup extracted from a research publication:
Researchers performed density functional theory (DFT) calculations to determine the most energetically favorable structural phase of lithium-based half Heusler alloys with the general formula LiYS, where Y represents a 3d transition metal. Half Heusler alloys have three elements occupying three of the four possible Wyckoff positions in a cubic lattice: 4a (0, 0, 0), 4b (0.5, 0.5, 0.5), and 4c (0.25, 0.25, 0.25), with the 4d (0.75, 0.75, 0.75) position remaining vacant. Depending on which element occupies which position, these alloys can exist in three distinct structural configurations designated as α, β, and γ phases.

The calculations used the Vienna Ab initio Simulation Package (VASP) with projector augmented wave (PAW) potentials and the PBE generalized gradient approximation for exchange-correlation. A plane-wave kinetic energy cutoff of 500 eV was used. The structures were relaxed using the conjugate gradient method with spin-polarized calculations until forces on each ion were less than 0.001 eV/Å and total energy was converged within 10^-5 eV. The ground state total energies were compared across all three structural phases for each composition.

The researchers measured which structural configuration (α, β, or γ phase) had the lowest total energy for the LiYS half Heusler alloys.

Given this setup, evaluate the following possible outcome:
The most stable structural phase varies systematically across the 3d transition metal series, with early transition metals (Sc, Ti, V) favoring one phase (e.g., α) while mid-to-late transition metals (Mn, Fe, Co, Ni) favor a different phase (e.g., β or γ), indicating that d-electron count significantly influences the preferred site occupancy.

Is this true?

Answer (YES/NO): NO